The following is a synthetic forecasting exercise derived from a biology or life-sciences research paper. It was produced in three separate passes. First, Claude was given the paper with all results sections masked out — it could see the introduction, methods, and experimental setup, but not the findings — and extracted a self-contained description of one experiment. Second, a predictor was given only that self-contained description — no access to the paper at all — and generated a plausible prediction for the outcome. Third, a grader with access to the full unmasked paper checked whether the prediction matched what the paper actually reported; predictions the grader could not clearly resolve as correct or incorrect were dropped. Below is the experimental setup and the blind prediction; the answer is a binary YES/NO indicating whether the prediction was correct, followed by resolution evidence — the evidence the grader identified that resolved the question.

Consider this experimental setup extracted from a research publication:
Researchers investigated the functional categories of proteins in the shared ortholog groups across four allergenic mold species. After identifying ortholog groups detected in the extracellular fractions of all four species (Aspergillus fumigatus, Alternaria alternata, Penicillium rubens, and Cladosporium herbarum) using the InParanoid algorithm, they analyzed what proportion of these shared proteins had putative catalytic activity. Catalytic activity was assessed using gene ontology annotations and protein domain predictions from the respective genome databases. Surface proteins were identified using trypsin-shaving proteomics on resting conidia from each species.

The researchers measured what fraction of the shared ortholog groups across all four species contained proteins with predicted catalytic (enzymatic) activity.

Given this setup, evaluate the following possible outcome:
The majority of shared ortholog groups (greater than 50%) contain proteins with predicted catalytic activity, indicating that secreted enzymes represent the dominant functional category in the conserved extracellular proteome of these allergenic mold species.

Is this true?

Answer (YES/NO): YES